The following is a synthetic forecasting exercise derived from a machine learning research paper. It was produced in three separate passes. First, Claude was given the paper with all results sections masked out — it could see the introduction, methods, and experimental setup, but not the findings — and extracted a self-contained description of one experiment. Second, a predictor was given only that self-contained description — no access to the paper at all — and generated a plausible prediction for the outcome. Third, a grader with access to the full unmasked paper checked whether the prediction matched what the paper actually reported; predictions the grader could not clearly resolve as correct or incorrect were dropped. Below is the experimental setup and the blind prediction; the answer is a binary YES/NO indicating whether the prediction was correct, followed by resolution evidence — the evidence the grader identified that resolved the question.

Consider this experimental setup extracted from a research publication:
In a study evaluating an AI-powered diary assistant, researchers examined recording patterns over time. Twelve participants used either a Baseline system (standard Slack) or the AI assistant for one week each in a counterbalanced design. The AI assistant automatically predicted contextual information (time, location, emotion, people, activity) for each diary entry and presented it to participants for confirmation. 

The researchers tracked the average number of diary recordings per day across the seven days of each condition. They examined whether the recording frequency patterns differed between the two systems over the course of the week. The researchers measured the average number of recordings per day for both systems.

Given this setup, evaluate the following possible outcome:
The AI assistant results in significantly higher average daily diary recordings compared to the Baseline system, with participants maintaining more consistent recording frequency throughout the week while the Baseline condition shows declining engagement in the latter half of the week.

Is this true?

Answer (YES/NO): NO